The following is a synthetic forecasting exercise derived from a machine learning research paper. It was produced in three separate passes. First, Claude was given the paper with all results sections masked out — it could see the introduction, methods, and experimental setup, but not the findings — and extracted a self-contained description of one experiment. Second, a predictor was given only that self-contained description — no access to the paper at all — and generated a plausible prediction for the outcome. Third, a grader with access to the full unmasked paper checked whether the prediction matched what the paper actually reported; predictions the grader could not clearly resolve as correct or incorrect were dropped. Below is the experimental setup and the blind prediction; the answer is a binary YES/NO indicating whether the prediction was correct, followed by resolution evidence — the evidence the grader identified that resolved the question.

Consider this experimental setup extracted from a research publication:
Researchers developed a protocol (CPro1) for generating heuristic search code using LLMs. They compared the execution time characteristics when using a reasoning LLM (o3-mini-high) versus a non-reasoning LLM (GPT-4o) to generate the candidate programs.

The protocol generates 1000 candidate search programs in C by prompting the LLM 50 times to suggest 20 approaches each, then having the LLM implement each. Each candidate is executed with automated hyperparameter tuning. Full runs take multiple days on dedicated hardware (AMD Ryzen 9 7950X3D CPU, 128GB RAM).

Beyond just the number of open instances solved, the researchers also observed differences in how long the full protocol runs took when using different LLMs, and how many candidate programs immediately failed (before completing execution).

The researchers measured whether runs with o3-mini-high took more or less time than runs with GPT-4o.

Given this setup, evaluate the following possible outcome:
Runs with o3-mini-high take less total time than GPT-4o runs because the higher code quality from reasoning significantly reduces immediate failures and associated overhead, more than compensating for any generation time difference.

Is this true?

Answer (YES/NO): NO